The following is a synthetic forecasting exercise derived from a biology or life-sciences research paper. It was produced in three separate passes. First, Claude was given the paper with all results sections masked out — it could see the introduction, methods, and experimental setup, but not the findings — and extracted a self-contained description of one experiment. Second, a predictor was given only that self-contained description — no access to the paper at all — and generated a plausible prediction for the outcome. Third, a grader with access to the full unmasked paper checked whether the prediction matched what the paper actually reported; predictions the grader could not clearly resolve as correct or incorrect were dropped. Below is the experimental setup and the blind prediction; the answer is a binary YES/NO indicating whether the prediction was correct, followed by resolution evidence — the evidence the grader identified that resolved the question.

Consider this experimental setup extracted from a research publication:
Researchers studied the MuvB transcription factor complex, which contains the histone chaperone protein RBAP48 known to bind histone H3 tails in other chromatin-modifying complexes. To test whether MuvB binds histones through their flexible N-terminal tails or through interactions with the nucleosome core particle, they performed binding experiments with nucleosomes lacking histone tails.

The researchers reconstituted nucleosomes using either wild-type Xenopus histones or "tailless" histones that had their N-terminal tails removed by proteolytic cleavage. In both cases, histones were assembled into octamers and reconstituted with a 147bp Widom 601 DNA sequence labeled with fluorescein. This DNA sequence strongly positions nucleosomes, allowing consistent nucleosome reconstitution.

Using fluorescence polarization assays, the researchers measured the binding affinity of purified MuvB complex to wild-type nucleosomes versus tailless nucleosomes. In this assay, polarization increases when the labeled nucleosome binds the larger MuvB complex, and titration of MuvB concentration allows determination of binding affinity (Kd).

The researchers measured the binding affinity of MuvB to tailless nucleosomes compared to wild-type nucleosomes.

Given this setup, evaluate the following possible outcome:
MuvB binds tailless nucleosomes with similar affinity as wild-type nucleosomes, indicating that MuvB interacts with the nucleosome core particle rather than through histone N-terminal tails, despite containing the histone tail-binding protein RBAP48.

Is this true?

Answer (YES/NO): YES